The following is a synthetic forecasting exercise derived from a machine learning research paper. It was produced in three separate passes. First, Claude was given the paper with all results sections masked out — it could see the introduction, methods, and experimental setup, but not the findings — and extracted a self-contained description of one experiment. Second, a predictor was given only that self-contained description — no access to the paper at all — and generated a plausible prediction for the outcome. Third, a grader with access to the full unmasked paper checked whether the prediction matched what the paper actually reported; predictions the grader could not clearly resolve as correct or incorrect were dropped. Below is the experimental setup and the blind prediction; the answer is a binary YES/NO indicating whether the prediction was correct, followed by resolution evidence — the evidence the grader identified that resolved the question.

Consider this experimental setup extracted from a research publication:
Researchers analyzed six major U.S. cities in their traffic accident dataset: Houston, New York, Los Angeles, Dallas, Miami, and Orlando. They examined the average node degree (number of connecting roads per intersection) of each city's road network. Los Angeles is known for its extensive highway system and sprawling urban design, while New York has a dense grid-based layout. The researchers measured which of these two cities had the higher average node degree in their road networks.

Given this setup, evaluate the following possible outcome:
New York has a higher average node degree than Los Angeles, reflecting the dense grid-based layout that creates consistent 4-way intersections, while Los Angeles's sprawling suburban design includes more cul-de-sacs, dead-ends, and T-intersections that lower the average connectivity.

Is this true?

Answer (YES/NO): NO